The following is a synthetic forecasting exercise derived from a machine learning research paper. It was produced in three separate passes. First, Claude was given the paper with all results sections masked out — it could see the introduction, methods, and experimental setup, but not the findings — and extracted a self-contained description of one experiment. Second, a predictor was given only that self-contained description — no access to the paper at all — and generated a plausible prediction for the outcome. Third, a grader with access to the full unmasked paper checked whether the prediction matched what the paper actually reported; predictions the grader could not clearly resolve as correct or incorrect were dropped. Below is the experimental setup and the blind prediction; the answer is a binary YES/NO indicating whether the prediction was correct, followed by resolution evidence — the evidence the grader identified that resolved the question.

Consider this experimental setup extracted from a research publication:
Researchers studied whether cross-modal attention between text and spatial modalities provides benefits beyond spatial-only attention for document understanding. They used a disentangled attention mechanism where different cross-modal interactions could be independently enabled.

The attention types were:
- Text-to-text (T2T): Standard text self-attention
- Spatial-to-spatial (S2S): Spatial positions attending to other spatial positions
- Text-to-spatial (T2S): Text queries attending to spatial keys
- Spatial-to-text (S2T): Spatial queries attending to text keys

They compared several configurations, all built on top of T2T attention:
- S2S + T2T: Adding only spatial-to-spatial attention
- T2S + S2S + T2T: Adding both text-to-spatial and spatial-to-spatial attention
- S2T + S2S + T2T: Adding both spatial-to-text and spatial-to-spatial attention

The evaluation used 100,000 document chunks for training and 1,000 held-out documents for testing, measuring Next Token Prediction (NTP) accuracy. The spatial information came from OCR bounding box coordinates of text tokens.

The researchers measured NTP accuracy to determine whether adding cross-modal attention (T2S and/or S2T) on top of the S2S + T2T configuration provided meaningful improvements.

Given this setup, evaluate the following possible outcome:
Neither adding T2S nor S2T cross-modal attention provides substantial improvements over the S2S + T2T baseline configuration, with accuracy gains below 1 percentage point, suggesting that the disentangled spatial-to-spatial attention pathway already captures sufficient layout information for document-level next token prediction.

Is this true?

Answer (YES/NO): YES